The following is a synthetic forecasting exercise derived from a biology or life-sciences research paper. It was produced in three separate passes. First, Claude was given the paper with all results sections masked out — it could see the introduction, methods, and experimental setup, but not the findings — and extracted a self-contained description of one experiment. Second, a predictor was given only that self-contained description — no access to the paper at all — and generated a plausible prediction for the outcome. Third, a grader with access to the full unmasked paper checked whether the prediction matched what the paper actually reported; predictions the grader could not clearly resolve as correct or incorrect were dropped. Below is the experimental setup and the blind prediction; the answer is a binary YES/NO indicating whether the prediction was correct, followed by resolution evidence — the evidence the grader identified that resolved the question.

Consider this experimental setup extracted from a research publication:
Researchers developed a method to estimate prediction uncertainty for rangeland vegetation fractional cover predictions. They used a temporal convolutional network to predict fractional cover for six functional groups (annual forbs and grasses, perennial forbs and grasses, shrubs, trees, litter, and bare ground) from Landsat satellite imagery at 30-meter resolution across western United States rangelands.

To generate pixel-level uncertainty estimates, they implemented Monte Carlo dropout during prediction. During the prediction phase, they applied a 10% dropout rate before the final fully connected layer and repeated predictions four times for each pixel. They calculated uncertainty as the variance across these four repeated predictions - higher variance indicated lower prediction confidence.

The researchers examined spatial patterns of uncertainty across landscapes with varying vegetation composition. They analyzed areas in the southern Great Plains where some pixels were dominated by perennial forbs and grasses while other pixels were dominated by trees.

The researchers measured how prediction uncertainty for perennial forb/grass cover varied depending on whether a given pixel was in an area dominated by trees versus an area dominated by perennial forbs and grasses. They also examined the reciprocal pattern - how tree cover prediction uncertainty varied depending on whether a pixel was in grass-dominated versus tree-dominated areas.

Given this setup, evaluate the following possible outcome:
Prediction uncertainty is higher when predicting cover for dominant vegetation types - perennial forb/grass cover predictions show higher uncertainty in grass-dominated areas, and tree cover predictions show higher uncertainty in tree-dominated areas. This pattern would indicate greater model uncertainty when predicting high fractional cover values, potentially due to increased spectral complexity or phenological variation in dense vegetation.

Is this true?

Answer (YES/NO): NO